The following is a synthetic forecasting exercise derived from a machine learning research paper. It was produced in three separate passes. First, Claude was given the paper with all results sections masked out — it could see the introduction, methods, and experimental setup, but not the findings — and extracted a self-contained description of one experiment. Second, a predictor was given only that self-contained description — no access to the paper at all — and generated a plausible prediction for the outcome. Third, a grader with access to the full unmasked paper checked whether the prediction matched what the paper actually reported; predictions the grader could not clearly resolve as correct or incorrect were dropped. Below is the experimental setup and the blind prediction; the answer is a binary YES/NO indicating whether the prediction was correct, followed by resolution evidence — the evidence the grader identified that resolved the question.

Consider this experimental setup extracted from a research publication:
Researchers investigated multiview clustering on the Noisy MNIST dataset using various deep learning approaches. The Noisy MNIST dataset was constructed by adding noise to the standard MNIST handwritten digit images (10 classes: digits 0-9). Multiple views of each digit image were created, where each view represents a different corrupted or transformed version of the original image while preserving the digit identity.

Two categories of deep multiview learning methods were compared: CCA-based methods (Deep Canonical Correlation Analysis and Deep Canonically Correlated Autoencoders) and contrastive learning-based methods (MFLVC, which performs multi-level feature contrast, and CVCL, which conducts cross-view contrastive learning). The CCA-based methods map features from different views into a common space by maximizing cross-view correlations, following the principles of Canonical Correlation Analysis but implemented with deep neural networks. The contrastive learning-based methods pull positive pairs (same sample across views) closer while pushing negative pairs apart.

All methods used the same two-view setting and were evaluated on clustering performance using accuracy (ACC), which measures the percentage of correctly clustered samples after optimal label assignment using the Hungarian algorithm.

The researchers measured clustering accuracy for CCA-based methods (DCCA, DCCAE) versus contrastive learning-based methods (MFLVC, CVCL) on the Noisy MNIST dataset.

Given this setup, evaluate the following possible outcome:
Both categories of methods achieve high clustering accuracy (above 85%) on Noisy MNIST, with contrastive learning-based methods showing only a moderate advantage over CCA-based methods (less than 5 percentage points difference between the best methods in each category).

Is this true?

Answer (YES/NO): NO